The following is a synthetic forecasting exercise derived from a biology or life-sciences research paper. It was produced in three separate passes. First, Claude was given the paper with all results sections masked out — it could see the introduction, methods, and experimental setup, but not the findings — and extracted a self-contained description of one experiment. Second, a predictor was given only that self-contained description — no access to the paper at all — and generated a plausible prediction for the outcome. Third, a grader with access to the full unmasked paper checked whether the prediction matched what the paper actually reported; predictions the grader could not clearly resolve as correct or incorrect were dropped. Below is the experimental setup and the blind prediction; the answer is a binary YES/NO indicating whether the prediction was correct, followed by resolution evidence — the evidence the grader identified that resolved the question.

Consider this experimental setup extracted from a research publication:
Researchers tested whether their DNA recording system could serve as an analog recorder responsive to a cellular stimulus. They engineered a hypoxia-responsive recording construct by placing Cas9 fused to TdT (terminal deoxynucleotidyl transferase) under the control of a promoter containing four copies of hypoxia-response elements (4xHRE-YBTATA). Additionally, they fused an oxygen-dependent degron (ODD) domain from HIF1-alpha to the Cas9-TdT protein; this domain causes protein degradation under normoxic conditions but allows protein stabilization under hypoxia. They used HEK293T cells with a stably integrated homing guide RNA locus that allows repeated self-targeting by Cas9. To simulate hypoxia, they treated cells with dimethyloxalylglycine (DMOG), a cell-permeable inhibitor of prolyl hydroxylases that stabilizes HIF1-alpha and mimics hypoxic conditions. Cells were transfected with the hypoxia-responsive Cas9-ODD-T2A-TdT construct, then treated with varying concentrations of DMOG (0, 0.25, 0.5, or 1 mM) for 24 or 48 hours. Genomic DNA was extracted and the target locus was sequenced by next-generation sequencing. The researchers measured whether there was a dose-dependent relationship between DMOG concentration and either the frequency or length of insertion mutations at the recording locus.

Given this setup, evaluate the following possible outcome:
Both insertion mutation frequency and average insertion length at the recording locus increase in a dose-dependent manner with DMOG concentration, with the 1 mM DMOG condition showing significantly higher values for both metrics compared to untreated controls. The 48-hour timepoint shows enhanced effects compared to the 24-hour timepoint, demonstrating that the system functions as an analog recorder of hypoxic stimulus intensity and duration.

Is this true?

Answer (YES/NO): NO